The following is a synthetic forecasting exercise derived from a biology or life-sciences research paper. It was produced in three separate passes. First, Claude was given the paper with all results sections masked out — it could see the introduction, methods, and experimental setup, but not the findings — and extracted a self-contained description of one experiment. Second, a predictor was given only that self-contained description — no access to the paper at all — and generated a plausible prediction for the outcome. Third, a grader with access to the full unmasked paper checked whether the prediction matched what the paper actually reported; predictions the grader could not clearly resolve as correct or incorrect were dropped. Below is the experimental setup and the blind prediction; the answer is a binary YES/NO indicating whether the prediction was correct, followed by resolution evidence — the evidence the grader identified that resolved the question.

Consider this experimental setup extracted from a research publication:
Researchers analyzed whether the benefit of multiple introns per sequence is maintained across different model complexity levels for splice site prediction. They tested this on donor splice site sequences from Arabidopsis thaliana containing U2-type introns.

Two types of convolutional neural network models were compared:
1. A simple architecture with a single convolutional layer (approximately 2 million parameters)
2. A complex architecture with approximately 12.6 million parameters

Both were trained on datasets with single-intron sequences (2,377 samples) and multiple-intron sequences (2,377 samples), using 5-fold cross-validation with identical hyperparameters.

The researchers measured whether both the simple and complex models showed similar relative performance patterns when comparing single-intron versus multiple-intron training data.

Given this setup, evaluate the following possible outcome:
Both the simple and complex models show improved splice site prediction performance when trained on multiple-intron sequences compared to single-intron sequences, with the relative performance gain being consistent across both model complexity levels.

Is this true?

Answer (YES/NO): NO